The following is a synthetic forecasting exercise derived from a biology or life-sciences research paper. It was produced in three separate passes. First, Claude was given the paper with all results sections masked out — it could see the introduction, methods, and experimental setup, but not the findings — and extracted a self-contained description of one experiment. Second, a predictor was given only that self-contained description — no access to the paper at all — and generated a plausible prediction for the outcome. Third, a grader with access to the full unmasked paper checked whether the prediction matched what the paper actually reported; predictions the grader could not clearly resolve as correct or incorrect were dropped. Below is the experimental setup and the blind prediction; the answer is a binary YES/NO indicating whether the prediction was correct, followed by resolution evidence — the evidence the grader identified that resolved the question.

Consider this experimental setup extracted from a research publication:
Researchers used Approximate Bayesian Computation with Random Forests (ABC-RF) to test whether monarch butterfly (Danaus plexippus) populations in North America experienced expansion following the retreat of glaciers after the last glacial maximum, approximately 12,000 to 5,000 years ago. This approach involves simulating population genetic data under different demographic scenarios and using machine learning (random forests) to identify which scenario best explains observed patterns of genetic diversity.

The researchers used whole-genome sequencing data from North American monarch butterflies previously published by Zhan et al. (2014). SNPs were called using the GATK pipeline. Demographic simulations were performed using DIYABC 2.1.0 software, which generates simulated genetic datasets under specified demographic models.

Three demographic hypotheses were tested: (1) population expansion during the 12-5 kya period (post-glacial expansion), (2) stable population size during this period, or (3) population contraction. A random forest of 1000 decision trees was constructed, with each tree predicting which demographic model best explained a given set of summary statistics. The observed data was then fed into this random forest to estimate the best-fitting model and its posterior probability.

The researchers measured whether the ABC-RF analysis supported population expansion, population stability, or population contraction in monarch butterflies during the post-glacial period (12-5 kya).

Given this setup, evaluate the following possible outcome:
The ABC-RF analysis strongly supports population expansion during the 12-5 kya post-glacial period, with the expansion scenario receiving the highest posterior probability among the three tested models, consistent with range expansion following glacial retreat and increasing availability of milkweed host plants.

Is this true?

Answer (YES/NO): YES